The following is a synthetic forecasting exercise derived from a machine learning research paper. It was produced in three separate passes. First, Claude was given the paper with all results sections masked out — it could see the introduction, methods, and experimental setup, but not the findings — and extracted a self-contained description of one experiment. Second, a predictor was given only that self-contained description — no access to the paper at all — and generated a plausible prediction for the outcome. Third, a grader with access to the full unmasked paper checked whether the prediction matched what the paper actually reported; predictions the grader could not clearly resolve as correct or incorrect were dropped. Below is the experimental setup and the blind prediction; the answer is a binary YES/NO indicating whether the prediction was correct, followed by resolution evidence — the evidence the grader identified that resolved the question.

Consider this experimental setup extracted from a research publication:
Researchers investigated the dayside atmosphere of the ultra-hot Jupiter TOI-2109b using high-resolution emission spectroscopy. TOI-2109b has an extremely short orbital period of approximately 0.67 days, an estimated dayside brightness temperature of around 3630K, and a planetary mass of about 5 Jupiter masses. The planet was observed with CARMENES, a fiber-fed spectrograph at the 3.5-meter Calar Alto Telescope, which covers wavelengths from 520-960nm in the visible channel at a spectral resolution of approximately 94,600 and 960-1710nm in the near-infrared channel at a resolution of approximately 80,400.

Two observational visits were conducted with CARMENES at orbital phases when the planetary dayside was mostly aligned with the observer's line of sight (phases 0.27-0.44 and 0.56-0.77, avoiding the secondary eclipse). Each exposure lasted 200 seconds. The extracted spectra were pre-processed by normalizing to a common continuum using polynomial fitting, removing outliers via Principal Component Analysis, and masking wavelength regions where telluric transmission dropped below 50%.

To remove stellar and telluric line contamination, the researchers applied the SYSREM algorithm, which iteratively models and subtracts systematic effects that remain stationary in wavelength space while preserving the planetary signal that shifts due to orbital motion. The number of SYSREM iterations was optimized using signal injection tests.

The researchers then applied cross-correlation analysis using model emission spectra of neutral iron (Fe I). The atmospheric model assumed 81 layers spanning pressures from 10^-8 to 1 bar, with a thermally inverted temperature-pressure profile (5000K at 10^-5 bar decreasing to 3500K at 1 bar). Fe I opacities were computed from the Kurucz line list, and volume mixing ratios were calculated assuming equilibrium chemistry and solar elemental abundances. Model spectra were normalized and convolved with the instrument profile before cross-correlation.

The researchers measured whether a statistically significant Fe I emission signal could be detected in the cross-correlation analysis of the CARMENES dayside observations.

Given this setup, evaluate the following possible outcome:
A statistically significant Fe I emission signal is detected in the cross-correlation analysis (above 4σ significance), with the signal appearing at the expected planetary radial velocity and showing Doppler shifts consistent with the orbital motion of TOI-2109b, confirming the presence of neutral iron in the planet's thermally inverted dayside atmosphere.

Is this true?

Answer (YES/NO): YES